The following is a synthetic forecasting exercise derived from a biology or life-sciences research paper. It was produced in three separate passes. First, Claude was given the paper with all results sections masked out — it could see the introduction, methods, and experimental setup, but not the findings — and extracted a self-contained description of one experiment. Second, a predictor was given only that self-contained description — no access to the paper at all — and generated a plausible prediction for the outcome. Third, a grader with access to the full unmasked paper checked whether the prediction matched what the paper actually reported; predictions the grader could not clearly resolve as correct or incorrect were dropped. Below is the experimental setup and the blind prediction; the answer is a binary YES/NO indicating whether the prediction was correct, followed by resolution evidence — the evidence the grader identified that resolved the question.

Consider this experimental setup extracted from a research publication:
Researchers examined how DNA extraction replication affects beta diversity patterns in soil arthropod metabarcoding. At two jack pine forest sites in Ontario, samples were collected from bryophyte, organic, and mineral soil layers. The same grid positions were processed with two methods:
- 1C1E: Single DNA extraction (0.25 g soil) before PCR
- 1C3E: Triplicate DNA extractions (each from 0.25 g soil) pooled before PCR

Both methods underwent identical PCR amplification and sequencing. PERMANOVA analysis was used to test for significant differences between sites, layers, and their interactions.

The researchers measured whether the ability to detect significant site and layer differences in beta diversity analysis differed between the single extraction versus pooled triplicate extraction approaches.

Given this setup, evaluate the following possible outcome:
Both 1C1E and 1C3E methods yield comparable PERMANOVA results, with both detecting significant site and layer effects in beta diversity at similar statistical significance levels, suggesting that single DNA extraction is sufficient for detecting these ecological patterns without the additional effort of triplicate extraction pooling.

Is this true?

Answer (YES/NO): YES